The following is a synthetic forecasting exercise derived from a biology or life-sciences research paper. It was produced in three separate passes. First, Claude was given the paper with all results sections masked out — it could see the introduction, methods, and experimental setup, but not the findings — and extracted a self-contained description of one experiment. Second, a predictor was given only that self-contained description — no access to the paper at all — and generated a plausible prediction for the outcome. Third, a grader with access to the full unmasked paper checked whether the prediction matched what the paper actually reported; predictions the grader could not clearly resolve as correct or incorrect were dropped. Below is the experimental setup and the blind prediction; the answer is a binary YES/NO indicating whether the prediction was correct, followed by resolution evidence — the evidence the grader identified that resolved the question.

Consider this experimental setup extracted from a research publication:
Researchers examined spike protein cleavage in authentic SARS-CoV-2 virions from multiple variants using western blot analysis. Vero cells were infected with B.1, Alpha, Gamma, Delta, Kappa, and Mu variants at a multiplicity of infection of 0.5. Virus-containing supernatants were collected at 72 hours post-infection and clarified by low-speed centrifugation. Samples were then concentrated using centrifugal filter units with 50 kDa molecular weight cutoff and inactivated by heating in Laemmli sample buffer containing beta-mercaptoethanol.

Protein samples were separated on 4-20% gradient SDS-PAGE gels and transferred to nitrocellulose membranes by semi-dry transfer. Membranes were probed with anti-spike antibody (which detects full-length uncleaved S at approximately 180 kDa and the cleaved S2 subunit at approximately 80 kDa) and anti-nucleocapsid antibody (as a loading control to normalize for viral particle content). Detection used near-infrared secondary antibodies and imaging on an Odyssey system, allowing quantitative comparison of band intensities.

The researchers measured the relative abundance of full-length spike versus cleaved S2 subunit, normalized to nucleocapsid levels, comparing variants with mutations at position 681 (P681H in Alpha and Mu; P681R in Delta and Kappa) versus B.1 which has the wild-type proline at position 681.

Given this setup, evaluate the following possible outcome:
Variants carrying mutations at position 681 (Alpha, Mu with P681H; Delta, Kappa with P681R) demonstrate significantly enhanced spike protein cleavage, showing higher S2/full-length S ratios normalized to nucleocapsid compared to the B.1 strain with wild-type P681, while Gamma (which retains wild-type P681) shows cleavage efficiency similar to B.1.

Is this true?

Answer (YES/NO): YES